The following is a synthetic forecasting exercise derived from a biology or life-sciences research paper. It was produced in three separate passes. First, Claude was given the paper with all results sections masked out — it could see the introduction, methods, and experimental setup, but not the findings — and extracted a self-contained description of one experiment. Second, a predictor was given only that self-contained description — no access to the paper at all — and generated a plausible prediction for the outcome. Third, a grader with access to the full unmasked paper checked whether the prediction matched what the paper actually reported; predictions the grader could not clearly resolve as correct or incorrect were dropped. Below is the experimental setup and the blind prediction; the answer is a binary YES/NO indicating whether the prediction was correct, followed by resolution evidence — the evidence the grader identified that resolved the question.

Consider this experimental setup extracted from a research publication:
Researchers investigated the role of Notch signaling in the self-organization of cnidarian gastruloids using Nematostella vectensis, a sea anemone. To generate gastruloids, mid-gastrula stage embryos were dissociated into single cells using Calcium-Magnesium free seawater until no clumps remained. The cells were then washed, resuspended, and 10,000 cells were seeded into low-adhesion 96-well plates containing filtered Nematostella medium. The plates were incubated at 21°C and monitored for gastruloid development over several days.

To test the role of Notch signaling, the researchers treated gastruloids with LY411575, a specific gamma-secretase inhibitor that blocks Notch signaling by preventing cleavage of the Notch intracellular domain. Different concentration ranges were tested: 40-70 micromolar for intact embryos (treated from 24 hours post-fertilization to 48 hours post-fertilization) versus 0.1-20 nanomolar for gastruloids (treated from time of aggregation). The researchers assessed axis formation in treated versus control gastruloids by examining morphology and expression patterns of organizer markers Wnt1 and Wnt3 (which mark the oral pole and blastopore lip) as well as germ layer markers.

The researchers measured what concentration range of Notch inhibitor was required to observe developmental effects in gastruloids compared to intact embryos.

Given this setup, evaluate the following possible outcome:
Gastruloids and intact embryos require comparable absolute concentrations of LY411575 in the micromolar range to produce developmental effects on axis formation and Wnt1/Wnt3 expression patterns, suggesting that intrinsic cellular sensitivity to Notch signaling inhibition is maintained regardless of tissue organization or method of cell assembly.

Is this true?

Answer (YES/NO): NO